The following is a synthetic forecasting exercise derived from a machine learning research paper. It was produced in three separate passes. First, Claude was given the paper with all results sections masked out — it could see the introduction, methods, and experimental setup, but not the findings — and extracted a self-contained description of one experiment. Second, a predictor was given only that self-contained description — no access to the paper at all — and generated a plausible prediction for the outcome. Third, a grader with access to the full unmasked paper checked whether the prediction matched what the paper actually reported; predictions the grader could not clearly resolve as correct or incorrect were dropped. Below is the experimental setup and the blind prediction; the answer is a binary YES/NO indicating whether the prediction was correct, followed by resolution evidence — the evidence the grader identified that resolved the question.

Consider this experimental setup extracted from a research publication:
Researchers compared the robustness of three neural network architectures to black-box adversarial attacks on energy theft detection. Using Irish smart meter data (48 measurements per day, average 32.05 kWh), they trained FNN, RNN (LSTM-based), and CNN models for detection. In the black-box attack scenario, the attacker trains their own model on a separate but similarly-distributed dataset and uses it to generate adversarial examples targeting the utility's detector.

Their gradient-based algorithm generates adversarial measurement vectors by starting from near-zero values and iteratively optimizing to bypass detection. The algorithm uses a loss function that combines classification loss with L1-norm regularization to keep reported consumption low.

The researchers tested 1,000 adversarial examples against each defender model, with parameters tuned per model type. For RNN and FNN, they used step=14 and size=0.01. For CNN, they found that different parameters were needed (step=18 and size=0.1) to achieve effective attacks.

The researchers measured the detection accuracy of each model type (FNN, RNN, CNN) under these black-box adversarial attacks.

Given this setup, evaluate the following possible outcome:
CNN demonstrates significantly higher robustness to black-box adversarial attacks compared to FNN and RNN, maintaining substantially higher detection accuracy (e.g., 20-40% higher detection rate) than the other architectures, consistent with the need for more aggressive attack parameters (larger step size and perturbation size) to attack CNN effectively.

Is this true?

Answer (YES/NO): NO